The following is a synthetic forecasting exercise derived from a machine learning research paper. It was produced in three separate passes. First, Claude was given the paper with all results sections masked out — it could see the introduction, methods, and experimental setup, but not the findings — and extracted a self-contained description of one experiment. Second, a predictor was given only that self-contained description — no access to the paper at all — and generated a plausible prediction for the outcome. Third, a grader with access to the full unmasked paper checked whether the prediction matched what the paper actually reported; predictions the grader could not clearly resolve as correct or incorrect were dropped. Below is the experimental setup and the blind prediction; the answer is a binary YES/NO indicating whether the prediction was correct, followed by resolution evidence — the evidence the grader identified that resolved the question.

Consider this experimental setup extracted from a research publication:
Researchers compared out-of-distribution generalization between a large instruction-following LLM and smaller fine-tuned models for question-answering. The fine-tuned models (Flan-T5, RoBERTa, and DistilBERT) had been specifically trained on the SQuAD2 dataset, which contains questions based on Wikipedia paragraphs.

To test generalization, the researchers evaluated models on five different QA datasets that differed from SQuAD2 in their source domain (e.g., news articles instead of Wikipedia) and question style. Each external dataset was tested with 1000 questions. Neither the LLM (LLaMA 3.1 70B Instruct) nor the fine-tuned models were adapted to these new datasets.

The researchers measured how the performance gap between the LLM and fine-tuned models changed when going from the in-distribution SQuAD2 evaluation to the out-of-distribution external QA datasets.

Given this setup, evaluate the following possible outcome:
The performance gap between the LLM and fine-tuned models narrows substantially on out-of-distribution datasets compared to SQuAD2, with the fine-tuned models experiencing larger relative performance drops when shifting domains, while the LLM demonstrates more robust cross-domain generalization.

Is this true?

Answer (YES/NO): YES